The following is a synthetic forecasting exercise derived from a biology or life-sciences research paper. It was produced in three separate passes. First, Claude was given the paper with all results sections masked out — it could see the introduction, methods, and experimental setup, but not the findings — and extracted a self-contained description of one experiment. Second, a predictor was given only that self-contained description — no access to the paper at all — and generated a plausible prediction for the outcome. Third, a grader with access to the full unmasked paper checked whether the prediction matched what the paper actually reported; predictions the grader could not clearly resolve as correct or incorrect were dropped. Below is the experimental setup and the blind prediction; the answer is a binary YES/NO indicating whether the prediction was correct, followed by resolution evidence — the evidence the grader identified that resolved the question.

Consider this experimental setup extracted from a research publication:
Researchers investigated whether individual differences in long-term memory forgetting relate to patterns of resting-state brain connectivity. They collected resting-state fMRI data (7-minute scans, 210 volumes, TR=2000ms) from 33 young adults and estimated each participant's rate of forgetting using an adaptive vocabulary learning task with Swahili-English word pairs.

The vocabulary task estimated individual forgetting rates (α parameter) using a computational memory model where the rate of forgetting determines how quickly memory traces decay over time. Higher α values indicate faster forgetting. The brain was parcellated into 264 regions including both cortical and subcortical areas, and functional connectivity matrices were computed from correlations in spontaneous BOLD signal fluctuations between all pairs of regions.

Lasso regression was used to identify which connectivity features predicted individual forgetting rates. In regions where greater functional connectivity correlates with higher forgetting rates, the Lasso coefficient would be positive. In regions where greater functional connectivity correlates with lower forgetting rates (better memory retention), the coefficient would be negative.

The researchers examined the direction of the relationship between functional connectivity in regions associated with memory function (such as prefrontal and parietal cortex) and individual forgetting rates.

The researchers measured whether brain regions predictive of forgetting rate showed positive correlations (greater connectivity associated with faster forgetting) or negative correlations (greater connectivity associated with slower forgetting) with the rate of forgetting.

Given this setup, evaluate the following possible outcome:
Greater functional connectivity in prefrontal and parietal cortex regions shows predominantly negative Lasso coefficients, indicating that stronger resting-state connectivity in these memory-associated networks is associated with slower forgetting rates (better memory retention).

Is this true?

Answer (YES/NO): NO